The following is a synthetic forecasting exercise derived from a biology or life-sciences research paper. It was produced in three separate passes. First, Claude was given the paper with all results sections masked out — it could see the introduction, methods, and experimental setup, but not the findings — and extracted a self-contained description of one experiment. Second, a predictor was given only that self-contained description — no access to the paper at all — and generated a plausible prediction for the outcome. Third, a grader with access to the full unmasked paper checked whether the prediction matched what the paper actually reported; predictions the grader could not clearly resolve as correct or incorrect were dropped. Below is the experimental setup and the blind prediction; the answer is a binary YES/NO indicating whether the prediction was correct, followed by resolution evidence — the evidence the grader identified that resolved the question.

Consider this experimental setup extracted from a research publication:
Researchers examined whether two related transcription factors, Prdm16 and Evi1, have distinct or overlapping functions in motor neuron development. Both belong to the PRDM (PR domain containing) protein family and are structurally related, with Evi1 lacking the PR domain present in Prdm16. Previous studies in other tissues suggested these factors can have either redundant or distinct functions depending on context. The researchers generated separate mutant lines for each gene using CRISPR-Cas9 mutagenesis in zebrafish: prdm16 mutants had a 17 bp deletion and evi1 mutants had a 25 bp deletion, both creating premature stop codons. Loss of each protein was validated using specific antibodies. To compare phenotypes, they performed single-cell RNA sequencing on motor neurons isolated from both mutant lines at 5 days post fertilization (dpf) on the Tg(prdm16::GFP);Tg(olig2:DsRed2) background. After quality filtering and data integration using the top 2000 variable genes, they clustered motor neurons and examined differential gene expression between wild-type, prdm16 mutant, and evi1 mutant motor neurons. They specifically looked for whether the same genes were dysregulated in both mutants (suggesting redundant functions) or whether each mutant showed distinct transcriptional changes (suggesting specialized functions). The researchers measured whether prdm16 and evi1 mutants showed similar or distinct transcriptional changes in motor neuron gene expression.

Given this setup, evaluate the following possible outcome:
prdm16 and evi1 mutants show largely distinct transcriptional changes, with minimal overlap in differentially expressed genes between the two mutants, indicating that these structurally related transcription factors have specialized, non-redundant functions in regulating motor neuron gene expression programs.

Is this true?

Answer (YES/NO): NO